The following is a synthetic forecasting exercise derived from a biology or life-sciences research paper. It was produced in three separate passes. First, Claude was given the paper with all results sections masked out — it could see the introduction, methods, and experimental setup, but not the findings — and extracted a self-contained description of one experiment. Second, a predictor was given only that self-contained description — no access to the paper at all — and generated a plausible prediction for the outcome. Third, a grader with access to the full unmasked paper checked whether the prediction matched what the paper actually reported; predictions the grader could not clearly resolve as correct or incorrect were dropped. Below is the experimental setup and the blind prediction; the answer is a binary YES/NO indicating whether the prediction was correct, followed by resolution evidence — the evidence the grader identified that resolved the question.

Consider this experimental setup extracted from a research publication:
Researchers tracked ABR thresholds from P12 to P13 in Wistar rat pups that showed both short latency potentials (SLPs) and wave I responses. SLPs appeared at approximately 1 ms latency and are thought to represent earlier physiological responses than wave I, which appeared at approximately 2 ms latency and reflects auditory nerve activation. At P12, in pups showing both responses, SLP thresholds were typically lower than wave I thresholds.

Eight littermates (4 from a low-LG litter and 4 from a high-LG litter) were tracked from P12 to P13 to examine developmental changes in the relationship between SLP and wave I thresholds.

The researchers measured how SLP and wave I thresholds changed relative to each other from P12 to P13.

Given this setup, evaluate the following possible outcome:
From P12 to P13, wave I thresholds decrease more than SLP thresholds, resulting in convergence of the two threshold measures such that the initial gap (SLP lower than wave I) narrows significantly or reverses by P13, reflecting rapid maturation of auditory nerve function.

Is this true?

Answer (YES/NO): YES